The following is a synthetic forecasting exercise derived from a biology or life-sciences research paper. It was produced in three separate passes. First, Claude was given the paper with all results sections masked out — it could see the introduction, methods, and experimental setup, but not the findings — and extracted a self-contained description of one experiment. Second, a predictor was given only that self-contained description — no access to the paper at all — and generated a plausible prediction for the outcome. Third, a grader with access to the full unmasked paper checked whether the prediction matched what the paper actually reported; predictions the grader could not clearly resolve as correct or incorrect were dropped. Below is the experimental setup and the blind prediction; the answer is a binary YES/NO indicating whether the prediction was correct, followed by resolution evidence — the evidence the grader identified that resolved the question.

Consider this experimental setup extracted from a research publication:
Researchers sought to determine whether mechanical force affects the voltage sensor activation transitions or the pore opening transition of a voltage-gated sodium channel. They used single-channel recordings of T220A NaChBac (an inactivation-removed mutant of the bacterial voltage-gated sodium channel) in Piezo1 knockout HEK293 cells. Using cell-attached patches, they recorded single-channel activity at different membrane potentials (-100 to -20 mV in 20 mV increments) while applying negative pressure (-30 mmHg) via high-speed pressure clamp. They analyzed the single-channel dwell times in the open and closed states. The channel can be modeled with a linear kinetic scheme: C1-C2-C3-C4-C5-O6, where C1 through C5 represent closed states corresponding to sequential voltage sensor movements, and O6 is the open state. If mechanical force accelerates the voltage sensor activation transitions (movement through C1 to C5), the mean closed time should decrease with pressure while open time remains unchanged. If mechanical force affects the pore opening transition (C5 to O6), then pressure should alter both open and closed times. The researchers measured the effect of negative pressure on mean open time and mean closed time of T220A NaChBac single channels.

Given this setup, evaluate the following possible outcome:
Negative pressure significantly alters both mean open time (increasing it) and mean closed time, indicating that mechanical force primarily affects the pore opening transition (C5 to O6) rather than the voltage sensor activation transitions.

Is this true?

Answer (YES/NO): NO